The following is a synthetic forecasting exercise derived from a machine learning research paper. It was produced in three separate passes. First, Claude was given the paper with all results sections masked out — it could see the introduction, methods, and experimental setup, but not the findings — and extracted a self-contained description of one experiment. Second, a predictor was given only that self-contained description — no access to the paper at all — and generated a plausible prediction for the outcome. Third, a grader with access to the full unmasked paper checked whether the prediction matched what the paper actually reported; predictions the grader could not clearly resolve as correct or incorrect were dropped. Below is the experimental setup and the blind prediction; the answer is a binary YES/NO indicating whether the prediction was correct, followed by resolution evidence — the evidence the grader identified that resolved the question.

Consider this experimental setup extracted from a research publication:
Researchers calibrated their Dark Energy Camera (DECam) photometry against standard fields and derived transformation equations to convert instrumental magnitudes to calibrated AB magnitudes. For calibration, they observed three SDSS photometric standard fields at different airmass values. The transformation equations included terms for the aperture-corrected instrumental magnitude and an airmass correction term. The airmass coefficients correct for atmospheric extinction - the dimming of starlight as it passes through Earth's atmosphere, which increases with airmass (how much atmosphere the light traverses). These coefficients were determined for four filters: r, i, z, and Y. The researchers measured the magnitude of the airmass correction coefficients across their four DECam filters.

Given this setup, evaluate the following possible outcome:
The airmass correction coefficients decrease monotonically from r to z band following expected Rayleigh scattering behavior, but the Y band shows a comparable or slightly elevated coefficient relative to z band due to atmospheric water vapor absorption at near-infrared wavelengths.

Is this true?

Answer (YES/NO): NO